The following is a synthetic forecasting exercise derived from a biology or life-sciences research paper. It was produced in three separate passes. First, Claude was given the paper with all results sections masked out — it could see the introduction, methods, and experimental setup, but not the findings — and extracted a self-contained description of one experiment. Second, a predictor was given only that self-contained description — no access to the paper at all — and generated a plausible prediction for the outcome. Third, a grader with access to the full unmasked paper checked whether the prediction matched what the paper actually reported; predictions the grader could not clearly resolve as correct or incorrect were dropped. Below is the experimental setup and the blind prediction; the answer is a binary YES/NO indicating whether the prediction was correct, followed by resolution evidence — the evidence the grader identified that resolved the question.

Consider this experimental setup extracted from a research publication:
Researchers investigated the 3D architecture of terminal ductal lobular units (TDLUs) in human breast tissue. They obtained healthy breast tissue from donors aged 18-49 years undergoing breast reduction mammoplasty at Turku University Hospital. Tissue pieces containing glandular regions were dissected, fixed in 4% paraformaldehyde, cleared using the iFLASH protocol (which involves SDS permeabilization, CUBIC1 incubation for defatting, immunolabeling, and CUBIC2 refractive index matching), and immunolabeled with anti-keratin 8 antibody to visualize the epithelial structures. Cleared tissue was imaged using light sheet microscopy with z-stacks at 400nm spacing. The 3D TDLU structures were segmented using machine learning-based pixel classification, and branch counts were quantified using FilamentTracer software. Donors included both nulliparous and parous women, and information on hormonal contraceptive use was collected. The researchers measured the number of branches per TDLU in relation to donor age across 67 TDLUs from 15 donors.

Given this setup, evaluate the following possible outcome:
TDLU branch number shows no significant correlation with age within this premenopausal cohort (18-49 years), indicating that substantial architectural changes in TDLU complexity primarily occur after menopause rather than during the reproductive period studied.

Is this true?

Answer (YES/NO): YES